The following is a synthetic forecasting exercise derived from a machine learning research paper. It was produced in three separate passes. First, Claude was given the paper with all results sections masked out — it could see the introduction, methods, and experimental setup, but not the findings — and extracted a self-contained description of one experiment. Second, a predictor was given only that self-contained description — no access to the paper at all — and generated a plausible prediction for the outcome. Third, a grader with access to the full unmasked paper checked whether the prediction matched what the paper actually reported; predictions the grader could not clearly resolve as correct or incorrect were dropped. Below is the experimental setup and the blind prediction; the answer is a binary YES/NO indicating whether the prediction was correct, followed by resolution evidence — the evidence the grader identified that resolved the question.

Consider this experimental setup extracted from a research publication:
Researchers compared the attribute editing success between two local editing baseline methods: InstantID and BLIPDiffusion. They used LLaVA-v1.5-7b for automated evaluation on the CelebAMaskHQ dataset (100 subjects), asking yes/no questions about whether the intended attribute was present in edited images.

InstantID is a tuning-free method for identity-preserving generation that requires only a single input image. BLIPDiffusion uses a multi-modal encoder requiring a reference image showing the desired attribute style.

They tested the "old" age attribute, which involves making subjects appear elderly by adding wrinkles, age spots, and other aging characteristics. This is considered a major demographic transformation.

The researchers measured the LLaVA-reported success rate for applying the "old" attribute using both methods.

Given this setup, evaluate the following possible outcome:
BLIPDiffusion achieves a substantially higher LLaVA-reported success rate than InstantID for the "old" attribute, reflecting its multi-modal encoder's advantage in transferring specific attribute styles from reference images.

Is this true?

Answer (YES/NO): YES